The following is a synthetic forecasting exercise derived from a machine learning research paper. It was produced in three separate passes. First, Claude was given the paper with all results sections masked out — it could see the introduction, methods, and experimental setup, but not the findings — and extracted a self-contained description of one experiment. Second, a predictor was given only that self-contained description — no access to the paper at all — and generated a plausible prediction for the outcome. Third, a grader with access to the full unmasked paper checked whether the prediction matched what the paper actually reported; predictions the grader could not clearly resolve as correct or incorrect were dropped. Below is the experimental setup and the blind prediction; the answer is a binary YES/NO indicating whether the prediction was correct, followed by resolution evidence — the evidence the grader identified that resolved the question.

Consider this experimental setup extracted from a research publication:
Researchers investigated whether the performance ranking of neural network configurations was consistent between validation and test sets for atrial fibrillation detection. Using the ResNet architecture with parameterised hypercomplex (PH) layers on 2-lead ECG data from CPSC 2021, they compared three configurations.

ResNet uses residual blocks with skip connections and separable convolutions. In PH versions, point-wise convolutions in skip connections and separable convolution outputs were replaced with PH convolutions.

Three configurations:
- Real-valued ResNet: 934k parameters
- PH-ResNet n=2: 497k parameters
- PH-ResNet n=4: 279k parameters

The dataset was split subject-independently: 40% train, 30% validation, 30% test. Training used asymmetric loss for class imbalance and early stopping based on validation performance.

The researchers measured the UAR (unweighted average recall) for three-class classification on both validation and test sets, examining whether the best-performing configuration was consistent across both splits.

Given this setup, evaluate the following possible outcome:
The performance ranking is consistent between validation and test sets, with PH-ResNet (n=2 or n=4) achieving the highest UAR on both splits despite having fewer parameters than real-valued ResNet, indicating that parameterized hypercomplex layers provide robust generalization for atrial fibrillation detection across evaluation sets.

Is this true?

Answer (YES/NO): NO